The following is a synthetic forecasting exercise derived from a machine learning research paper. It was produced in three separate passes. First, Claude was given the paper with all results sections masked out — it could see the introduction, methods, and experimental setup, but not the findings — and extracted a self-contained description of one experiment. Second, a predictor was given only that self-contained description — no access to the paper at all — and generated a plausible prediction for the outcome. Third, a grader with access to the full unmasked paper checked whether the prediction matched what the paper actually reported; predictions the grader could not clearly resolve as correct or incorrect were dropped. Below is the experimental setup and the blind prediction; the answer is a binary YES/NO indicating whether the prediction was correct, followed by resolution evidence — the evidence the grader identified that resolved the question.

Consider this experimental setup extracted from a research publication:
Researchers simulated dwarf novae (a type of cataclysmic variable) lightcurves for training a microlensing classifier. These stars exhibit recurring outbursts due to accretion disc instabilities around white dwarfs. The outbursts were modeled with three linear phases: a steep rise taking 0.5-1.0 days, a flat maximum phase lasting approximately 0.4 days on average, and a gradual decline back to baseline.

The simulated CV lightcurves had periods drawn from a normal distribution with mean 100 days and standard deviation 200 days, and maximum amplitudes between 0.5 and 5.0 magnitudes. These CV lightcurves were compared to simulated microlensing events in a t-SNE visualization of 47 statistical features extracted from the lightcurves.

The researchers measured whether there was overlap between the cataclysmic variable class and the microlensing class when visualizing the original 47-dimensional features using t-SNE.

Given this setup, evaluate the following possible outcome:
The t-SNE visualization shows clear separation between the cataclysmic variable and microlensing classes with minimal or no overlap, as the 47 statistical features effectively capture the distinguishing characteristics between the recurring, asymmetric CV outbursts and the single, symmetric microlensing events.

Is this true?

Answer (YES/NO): NO